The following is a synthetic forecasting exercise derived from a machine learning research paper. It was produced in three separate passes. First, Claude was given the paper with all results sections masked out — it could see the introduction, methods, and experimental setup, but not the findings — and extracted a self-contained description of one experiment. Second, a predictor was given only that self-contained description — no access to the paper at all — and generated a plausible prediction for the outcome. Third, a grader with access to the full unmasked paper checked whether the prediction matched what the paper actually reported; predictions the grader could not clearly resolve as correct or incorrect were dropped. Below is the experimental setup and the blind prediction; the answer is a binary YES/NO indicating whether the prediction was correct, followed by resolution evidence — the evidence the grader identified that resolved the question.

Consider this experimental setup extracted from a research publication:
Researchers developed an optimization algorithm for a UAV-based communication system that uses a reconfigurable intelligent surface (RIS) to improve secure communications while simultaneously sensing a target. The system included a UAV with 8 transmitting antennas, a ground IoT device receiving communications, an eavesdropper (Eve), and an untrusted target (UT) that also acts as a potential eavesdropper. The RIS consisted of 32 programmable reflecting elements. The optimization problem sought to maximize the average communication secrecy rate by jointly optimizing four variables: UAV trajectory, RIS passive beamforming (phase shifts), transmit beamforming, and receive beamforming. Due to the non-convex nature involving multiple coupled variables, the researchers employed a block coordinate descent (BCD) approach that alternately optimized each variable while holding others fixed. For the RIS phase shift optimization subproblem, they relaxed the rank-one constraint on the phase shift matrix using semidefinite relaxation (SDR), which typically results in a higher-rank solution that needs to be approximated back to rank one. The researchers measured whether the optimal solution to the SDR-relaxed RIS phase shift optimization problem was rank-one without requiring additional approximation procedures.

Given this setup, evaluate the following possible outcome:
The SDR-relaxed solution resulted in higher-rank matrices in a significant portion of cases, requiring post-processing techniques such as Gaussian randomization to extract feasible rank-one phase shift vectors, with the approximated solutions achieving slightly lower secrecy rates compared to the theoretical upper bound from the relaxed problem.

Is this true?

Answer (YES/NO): NO